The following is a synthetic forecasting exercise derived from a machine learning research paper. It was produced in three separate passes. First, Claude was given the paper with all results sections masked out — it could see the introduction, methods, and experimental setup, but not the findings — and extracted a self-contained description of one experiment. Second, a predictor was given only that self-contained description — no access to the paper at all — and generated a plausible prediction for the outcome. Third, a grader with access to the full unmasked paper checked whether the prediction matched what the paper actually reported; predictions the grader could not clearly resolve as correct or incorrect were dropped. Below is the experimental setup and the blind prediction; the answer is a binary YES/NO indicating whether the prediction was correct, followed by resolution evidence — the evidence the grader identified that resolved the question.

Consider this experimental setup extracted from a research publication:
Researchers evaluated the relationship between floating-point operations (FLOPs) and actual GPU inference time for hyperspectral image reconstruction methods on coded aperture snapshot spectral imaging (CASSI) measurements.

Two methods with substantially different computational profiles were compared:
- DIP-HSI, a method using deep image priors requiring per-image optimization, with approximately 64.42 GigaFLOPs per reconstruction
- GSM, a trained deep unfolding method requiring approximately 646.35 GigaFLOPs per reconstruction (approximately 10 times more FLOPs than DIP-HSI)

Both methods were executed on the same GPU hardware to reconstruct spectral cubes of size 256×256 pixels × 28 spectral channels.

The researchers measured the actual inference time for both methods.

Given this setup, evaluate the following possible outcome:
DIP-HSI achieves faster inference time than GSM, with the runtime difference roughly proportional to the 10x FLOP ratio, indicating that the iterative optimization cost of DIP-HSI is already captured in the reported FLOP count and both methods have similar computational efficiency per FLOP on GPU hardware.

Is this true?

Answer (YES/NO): NO